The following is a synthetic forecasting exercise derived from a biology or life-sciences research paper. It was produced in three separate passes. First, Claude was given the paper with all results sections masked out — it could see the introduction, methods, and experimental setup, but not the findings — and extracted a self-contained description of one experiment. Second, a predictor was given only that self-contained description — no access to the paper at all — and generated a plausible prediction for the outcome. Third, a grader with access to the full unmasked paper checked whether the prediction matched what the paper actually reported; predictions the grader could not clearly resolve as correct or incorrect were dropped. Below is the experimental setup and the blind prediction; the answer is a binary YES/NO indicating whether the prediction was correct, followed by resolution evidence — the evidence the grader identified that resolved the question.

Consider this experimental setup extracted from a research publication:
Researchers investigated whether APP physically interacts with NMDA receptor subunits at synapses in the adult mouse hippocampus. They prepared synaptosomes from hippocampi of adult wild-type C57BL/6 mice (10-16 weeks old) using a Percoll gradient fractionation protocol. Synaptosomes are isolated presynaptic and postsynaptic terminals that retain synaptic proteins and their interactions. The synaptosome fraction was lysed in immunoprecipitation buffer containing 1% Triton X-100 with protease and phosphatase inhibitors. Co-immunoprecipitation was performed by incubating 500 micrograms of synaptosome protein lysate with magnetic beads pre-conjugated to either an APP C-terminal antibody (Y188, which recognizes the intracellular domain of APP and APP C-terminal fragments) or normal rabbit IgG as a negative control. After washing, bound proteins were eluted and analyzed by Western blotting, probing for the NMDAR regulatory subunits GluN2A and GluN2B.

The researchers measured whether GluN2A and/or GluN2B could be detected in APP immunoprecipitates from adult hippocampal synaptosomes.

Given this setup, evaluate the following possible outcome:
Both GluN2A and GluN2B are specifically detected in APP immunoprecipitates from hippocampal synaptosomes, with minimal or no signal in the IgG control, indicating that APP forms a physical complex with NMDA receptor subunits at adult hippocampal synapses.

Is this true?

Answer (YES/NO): YES